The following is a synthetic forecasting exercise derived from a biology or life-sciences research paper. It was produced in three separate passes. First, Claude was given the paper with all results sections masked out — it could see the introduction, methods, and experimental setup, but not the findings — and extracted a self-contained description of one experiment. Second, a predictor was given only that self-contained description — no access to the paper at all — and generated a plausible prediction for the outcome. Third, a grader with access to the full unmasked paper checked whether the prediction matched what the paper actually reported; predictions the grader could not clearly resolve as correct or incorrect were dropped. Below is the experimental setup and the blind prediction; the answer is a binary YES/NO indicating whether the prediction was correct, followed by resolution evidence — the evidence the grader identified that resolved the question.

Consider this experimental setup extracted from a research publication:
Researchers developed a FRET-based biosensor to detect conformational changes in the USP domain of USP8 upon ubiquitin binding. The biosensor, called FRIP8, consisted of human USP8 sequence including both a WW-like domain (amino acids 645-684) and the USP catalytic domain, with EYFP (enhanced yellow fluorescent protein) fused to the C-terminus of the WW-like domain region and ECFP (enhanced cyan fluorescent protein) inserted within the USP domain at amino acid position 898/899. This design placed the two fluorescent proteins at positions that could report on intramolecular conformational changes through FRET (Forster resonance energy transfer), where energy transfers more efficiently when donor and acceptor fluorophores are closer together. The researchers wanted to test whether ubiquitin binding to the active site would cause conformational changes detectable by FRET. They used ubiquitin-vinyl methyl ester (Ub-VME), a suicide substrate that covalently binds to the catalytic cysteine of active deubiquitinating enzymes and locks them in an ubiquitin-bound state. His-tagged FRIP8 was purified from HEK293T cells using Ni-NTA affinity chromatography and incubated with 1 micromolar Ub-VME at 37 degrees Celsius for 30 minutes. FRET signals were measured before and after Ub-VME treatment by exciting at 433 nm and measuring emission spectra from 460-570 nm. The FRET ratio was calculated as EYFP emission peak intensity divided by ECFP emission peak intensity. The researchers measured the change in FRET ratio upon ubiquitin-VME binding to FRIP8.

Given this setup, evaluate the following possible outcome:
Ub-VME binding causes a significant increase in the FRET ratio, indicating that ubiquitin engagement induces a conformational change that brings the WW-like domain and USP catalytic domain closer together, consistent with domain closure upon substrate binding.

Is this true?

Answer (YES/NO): NO